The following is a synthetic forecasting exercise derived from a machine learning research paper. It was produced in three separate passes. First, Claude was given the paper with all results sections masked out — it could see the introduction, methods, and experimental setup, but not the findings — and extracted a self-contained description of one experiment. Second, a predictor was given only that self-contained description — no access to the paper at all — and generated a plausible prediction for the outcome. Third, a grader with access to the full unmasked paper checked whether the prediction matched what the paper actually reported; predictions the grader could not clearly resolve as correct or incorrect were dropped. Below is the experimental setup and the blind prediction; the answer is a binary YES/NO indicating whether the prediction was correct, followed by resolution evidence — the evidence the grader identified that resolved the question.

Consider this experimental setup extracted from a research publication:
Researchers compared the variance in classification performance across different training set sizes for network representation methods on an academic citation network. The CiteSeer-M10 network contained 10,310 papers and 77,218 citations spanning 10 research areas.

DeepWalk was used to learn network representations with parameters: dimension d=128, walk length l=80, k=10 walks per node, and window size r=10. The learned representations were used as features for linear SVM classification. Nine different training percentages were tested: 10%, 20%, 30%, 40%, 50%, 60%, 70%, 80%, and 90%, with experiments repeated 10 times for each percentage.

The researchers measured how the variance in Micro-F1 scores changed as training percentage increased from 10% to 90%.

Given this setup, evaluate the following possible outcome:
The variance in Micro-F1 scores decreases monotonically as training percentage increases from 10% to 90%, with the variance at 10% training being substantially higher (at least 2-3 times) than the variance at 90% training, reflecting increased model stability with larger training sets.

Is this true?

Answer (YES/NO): NO